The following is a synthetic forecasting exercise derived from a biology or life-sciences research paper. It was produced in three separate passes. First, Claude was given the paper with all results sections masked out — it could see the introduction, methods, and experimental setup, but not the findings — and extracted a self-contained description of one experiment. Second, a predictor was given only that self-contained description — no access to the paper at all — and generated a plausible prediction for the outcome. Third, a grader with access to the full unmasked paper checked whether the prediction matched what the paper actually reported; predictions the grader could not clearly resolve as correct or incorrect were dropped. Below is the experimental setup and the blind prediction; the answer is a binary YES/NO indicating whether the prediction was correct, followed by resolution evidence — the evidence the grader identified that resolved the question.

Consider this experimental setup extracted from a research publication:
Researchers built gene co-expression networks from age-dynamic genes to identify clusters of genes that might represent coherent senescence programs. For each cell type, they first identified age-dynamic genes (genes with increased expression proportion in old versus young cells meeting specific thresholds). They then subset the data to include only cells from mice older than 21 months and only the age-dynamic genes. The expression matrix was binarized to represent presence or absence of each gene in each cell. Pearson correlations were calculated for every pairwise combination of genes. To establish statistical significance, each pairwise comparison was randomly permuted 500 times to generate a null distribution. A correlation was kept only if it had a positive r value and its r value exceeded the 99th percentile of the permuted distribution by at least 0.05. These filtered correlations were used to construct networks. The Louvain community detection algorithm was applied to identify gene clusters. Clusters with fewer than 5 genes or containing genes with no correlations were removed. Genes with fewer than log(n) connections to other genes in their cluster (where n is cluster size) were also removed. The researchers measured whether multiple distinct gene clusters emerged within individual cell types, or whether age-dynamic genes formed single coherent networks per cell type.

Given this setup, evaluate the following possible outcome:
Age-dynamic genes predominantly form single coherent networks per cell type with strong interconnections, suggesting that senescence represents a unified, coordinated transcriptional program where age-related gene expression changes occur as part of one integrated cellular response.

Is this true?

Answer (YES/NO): NO